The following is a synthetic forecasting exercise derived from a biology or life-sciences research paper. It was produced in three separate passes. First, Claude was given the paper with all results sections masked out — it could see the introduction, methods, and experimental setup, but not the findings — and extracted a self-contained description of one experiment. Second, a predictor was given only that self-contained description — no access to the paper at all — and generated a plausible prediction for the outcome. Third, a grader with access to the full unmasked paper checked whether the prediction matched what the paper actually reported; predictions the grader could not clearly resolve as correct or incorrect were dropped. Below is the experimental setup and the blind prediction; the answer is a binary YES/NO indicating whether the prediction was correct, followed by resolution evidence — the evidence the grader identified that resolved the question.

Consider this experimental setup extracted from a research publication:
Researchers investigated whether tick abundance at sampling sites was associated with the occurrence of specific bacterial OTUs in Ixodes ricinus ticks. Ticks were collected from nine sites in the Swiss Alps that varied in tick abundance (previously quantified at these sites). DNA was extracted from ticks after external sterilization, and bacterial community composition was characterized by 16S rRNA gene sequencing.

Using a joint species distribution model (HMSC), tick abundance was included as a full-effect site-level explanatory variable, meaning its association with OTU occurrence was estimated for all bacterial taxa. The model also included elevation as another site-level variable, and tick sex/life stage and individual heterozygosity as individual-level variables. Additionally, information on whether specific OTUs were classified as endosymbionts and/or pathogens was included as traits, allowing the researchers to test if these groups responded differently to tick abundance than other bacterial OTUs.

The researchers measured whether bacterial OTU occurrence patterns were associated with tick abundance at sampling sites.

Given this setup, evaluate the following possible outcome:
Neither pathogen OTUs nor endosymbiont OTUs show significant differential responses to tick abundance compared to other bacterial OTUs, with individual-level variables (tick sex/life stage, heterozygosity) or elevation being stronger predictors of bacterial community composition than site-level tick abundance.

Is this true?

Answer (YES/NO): NO